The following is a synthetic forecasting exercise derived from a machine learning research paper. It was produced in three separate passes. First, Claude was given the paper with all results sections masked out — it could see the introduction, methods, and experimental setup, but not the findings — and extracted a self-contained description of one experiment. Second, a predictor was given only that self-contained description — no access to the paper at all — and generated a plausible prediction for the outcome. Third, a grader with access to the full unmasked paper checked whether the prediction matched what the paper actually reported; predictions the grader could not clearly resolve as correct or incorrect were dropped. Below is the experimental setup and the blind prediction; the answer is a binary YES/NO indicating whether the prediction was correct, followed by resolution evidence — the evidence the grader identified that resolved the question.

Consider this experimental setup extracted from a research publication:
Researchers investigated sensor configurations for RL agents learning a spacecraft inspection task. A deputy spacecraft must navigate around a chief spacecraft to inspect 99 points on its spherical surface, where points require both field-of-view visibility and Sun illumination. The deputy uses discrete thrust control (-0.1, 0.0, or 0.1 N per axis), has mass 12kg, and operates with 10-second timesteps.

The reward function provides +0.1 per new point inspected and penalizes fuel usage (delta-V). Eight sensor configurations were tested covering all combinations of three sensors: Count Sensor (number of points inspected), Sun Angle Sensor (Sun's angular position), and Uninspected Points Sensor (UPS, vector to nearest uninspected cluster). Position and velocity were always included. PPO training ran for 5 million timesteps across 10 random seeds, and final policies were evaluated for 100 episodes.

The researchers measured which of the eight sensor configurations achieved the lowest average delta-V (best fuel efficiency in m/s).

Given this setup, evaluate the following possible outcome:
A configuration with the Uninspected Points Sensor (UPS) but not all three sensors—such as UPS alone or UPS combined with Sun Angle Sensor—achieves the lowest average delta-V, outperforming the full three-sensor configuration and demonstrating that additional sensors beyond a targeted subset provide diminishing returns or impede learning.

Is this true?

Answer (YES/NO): YES